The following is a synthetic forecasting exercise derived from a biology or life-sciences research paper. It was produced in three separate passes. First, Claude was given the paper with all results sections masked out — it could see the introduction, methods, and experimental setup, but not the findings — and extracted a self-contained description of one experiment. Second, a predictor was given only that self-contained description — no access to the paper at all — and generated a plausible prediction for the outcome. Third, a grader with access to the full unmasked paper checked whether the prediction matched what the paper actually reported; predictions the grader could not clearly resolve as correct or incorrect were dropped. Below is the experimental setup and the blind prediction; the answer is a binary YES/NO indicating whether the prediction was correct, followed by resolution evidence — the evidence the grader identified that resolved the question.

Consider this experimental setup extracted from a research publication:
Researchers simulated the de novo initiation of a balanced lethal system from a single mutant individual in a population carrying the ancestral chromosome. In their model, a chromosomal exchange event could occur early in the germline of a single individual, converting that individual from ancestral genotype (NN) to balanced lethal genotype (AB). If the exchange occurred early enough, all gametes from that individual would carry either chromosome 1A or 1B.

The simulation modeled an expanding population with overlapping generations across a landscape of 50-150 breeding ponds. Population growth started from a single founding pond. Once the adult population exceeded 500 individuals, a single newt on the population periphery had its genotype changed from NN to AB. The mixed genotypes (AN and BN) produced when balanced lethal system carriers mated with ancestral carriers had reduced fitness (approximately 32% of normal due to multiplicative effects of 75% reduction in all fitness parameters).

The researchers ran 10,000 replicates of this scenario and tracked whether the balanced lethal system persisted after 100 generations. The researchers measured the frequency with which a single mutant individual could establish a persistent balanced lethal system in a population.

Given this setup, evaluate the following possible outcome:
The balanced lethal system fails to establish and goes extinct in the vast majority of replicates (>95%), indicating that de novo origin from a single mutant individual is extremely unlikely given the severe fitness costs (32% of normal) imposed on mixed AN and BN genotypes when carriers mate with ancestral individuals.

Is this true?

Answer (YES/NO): YES